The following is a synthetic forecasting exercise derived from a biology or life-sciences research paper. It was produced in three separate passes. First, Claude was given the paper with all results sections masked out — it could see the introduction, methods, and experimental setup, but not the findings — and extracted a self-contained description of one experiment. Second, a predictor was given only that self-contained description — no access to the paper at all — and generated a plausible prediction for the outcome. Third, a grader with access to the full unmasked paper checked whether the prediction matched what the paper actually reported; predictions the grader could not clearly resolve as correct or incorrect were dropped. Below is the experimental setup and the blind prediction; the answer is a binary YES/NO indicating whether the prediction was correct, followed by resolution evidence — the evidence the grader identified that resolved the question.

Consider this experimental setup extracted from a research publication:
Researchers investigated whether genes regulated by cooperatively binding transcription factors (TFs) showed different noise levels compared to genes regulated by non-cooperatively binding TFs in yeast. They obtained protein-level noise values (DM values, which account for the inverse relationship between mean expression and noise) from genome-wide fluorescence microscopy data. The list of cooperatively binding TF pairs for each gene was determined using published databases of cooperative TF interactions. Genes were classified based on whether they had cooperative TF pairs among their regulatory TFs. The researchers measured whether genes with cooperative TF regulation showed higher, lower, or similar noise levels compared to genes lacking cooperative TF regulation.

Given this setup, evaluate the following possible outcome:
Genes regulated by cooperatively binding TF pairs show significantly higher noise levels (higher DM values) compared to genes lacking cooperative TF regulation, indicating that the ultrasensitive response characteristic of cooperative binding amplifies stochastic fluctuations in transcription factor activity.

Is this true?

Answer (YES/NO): YES